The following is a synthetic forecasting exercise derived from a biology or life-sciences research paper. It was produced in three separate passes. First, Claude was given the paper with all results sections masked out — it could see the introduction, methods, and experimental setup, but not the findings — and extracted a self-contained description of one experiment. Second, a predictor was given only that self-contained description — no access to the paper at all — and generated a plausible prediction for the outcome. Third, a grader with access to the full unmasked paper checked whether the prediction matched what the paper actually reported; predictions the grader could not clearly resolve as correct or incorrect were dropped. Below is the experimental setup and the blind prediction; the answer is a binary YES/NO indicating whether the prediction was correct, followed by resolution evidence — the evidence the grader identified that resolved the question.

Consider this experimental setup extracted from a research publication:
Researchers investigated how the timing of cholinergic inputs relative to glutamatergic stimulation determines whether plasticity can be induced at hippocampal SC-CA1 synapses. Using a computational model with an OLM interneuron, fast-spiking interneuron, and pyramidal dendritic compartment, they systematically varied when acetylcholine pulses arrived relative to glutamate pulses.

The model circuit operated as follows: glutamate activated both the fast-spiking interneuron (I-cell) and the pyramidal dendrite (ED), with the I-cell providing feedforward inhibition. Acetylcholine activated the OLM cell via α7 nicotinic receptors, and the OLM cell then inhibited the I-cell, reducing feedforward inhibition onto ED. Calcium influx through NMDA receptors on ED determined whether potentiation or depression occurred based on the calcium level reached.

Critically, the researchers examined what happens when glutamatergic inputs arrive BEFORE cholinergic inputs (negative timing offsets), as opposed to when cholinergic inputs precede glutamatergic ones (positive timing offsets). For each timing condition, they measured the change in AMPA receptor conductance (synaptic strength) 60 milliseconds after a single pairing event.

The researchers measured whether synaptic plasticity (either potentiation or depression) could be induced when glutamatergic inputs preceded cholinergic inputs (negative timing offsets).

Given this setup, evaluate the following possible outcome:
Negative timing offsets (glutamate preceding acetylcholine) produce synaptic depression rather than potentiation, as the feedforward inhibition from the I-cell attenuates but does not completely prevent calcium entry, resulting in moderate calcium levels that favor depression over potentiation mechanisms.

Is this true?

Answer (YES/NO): NO